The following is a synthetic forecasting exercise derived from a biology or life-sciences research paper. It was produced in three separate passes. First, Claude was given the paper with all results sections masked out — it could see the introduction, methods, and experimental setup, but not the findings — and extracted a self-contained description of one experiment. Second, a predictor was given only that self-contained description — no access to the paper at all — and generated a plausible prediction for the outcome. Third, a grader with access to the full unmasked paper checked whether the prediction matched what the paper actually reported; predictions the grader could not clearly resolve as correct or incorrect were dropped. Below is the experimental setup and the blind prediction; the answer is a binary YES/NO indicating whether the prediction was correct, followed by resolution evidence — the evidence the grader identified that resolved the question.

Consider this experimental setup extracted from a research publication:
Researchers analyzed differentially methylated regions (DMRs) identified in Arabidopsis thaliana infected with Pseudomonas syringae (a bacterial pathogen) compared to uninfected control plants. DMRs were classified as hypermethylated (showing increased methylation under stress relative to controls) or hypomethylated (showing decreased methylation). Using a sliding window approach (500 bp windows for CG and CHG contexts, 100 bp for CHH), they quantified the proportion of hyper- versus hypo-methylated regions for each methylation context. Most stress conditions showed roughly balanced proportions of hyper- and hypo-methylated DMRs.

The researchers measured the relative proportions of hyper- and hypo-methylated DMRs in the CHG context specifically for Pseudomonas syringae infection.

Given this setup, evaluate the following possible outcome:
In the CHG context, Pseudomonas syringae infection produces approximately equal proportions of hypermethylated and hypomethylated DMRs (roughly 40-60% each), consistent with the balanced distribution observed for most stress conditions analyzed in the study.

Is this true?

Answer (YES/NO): NO